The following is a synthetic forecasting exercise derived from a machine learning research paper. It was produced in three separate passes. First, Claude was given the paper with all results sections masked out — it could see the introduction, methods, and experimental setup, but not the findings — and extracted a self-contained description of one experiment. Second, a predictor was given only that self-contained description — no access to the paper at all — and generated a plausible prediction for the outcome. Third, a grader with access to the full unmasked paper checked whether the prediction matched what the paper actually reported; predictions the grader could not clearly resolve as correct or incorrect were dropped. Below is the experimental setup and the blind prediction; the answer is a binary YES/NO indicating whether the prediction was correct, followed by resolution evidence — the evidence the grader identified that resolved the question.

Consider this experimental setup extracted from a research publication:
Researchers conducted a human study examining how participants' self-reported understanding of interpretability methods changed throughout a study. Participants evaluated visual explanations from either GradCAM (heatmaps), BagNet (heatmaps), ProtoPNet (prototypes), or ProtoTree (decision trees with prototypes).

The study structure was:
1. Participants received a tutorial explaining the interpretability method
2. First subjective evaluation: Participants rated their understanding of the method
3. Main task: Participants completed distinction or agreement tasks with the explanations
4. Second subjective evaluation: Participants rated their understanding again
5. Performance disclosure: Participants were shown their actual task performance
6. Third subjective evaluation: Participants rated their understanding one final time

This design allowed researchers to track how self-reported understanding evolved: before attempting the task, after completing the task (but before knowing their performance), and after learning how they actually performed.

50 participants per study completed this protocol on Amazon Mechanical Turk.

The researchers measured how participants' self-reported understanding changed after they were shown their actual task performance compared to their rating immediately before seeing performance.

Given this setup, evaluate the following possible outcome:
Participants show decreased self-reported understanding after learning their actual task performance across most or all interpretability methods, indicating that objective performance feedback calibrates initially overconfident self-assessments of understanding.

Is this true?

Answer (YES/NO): YES